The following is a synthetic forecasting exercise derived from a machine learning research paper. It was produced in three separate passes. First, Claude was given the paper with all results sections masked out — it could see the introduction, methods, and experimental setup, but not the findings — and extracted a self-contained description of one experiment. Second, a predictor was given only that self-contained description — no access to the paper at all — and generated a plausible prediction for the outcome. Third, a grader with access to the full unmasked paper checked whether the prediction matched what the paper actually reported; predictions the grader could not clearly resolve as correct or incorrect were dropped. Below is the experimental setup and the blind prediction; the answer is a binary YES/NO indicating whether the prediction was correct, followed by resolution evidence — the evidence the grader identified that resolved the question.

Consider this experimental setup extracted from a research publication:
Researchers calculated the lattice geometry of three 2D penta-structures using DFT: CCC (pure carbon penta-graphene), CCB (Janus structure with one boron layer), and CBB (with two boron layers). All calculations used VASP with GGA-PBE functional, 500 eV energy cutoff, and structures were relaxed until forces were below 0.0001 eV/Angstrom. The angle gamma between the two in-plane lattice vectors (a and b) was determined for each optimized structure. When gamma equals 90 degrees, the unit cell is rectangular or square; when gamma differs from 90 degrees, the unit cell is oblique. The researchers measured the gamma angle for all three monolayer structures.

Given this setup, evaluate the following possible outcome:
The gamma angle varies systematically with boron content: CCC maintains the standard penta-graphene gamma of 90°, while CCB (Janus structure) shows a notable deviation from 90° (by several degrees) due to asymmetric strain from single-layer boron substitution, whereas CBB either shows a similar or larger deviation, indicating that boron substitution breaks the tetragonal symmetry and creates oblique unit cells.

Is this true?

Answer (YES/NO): NO